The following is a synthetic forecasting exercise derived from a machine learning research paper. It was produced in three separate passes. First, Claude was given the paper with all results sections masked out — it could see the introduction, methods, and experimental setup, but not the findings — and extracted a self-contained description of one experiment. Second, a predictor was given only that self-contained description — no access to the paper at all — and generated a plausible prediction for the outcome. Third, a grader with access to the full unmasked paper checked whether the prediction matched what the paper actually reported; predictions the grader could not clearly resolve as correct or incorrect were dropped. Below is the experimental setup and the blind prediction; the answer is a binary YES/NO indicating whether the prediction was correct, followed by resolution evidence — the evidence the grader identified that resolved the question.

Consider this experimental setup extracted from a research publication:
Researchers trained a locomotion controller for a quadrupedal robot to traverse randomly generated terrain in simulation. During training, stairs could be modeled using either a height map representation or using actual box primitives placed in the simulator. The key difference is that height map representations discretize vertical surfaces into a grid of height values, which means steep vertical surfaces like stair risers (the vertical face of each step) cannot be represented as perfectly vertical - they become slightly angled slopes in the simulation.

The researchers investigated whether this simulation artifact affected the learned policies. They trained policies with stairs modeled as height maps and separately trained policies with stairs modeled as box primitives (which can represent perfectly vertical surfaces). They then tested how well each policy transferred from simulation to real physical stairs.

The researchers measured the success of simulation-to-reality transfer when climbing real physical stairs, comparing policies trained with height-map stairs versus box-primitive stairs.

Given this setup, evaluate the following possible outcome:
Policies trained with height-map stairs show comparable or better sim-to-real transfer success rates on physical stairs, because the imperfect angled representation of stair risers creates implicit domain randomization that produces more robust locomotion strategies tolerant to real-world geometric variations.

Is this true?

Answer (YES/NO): NO